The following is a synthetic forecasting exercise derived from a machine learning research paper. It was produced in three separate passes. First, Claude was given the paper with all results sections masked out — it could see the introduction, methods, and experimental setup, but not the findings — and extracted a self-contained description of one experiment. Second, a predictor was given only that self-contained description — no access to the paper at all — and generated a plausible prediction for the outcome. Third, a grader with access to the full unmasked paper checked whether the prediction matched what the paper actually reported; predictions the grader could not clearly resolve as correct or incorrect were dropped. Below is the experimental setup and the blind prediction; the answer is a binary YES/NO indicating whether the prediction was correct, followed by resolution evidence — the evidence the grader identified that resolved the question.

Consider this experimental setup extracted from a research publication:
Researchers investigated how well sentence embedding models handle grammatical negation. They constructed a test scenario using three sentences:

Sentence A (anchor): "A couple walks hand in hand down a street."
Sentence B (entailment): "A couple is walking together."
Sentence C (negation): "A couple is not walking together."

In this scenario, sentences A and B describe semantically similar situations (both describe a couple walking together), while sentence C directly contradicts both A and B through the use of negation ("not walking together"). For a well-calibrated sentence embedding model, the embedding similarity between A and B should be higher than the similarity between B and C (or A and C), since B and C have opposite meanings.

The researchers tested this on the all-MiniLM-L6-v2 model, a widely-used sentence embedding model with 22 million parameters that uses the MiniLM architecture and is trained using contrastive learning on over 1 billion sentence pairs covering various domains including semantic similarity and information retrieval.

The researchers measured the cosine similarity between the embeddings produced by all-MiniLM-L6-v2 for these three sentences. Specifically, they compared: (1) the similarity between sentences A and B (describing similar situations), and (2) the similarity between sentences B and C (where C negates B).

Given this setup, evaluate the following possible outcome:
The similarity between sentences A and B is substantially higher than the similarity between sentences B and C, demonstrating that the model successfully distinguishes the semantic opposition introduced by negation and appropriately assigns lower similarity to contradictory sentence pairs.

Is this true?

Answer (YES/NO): NO